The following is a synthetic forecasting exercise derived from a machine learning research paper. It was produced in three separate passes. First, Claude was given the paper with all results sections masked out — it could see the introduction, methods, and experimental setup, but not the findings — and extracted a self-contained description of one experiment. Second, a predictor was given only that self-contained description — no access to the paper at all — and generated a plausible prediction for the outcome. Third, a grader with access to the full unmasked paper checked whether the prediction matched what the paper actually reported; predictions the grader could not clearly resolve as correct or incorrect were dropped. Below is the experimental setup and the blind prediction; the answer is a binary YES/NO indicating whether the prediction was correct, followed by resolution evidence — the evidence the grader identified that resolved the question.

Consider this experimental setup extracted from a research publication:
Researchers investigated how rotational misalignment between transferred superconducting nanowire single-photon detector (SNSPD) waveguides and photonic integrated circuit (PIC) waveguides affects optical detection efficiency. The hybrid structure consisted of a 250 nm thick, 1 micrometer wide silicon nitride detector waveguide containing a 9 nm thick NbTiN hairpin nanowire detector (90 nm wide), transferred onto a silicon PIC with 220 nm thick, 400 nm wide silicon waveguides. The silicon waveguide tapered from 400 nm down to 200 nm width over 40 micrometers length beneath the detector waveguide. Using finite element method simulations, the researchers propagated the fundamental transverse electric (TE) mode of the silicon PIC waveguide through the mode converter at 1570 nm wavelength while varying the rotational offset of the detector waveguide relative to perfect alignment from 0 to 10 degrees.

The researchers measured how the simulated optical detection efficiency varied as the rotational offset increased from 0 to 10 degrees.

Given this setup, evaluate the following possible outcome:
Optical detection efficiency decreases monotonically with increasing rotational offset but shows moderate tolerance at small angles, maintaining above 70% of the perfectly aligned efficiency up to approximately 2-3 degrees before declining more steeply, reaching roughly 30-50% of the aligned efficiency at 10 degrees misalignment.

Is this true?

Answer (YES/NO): NO